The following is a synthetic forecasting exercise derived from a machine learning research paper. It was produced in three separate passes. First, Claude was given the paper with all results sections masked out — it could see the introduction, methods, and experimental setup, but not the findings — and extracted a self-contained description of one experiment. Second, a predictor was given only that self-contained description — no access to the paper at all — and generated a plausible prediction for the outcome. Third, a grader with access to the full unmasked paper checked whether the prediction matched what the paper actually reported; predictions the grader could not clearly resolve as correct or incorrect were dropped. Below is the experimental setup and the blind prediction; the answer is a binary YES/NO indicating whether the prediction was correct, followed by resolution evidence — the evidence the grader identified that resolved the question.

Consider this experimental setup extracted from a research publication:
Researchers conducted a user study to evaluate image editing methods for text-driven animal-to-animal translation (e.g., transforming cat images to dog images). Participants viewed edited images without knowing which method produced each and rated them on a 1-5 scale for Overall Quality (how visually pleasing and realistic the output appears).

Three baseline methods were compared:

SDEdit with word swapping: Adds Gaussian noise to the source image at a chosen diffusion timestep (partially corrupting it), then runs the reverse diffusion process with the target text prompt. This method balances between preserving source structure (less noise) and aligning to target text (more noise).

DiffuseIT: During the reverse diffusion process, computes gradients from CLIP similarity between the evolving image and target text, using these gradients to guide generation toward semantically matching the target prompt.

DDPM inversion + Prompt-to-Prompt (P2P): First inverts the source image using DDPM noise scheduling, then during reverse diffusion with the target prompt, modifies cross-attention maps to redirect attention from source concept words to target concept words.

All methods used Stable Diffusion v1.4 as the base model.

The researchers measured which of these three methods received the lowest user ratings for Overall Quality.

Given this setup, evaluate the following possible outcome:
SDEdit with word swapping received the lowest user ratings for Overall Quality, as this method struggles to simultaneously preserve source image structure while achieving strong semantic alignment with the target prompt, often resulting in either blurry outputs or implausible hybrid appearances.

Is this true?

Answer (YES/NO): NO